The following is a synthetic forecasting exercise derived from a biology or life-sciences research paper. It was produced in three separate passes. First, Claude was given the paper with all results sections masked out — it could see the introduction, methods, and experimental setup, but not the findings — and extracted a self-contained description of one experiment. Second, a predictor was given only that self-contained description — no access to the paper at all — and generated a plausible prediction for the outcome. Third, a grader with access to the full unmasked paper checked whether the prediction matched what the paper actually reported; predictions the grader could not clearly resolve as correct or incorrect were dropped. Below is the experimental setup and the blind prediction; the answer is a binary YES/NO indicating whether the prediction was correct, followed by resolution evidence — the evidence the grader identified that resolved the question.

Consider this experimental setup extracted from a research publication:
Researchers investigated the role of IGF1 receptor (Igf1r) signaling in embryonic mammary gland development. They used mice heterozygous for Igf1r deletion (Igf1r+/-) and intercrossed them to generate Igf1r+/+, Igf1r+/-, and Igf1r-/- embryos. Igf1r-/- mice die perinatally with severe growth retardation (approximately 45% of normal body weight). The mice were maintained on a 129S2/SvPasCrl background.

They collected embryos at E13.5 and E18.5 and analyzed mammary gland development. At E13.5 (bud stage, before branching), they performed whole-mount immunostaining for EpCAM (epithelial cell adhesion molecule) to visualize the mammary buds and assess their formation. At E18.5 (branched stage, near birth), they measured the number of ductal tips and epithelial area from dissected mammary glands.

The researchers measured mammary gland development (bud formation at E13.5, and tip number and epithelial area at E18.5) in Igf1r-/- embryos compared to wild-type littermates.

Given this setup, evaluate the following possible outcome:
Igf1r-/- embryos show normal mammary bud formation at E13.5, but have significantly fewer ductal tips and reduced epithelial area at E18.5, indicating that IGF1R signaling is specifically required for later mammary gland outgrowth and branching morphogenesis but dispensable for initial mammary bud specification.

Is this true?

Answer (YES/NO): NO